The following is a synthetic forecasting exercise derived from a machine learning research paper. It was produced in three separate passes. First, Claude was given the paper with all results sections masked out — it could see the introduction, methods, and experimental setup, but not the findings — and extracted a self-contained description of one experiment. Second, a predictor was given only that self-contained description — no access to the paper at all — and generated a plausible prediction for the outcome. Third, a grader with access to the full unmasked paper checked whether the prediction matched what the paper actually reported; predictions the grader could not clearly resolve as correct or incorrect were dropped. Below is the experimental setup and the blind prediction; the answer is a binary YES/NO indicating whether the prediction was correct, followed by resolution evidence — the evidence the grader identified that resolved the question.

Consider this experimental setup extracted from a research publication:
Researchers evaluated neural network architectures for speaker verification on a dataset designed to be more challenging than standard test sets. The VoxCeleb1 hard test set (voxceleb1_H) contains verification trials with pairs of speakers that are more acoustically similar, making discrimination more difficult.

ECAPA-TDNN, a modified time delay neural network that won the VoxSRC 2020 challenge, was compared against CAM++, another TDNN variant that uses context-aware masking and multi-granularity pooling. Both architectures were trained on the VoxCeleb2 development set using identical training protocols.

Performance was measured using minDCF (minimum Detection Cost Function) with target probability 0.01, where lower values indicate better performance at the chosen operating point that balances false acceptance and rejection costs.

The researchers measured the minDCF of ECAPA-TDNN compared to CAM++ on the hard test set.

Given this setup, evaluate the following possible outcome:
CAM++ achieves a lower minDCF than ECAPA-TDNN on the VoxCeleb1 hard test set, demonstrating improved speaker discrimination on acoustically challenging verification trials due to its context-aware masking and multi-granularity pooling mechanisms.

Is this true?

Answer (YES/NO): YES